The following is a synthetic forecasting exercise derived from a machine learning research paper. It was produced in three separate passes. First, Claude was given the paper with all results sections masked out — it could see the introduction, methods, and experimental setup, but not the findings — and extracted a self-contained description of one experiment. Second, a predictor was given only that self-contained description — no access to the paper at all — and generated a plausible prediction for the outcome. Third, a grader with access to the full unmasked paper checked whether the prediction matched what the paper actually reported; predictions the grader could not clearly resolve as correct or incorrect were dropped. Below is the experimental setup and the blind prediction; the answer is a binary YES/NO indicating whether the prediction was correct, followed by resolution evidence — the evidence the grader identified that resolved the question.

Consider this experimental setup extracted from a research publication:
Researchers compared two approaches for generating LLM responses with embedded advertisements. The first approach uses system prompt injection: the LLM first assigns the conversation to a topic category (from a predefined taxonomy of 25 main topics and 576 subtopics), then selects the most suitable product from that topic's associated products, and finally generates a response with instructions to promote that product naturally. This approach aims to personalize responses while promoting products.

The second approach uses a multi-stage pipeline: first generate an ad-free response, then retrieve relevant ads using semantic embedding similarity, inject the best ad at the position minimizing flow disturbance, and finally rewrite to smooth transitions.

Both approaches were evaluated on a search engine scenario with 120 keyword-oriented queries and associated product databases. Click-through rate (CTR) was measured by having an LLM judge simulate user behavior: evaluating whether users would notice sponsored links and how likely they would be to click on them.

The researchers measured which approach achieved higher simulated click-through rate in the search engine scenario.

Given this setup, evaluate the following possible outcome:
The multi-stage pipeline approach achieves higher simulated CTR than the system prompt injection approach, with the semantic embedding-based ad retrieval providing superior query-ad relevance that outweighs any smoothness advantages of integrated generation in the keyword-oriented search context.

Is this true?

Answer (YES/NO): NO